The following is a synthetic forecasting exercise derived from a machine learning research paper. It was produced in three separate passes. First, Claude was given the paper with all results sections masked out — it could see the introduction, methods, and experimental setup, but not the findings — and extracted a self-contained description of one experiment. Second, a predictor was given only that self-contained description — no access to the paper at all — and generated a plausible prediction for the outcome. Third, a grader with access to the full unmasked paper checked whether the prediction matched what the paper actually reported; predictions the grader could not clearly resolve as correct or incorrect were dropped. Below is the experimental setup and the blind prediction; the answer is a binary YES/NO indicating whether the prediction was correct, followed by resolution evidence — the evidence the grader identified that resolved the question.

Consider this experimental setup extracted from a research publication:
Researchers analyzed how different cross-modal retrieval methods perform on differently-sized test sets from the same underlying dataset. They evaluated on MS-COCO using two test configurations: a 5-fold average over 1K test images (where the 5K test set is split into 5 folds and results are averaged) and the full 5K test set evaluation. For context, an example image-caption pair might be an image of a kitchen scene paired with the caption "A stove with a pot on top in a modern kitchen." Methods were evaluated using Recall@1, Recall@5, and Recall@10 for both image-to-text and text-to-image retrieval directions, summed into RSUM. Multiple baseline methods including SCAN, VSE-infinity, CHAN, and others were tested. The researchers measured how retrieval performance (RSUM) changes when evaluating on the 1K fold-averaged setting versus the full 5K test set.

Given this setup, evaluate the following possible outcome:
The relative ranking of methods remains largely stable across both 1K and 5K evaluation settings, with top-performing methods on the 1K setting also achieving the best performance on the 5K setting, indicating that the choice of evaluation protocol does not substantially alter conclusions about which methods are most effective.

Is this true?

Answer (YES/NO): YES